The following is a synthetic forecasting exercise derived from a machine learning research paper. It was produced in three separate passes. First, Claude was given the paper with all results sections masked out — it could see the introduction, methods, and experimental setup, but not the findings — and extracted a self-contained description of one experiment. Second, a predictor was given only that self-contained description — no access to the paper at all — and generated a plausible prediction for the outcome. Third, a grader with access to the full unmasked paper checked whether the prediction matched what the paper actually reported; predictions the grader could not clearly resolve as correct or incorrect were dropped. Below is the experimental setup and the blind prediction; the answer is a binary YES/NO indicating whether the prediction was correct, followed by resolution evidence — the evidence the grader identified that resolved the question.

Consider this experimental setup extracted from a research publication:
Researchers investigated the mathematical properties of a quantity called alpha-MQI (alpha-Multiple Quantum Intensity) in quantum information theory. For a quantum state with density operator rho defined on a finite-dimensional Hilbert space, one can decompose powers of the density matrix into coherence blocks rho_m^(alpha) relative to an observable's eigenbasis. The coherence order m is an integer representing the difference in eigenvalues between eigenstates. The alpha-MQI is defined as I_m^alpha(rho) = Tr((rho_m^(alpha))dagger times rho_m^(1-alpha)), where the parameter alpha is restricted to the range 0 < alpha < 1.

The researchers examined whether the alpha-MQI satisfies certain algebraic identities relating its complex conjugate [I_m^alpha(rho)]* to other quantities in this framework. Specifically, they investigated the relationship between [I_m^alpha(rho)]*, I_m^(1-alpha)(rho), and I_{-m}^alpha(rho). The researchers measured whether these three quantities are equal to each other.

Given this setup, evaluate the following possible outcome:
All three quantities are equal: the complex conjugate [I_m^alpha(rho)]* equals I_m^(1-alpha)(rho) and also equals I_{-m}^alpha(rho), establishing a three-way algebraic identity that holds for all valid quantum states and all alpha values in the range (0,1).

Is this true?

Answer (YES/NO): YES